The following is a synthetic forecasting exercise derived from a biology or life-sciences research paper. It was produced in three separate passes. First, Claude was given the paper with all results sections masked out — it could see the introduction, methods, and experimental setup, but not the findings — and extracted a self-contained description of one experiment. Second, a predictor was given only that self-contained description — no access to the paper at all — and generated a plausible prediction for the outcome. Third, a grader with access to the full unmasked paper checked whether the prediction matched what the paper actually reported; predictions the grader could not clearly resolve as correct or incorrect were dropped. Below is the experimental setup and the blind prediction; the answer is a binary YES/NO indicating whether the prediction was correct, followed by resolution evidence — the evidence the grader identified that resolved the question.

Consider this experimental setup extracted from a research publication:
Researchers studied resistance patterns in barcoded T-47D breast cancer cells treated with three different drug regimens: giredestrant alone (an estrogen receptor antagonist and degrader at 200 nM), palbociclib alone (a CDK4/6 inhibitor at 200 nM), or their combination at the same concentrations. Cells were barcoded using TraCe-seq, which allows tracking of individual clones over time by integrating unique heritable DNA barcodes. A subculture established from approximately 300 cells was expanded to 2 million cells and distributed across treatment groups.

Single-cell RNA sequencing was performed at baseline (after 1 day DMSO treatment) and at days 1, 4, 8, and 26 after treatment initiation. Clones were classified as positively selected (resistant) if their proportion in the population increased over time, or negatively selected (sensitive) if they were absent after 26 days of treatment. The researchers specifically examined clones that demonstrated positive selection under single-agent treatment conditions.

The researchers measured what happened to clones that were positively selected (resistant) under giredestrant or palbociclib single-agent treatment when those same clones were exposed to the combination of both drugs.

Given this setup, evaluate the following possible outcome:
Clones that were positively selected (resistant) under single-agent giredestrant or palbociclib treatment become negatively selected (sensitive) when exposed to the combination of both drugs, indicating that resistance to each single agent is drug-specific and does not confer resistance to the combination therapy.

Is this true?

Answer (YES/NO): NO